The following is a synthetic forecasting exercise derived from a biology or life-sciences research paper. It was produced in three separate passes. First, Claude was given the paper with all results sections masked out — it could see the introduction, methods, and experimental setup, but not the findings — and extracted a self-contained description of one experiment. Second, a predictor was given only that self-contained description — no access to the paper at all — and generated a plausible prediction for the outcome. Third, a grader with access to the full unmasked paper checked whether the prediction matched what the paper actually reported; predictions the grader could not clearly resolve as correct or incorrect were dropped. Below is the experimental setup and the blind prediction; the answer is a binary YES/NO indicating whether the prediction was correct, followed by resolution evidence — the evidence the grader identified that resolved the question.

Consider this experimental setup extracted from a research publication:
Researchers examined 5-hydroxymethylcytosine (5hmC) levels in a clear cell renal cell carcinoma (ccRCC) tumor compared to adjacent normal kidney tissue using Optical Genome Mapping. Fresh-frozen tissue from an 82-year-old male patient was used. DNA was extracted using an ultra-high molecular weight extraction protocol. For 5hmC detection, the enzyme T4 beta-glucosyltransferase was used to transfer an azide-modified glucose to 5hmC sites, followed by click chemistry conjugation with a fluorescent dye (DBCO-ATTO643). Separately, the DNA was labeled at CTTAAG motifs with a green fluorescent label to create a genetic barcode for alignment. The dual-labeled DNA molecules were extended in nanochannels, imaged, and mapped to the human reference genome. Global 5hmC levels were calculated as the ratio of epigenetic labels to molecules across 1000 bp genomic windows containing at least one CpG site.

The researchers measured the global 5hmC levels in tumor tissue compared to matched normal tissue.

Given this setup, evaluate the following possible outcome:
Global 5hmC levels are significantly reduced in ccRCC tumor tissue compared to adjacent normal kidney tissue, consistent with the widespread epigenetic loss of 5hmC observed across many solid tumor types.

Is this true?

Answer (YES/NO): YES